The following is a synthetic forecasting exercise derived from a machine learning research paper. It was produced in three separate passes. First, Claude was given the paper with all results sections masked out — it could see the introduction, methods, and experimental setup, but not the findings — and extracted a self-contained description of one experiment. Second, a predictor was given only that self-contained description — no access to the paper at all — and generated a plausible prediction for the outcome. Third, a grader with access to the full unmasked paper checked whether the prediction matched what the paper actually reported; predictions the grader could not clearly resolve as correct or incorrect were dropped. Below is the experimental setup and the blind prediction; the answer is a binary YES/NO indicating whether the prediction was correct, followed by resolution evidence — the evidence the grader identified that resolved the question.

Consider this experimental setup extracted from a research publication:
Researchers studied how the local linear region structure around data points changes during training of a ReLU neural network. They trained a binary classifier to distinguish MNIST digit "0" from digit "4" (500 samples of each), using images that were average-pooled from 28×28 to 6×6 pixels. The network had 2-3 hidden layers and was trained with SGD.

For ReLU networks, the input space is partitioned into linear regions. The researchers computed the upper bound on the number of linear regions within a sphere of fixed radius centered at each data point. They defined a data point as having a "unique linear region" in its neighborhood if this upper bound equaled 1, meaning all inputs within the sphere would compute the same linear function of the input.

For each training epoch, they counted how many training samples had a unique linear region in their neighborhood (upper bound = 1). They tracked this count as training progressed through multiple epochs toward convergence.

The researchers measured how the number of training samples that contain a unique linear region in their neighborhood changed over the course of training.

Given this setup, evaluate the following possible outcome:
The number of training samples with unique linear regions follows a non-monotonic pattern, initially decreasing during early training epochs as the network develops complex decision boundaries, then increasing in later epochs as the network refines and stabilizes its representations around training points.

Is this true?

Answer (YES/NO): NO